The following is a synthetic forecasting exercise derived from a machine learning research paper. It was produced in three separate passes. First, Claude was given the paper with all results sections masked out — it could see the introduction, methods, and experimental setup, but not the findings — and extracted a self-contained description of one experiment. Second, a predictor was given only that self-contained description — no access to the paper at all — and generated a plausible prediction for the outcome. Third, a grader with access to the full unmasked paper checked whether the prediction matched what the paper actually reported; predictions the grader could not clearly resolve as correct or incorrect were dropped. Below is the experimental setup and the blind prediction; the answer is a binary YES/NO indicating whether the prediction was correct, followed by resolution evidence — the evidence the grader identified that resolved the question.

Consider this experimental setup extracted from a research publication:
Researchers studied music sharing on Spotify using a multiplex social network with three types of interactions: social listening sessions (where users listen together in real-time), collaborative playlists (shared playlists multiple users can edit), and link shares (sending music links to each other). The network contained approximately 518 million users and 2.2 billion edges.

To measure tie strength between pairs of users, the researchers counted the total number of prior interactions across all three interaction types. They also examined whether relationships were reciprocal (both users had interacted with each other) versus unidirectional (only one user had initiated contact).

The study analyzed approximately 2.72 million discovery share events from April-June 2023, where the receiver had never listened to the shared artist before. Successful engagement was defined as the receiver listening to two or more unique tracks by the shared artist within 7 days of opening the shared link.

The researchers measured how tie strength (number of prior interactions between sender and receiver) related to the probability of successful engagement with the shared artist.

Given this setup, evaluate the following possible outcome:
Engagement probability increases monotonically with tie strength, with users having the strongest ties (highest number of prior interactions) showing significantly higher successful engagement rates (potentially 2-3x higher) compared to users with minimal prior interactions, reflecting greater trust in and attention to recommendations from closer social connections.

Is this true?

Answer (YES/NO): NO